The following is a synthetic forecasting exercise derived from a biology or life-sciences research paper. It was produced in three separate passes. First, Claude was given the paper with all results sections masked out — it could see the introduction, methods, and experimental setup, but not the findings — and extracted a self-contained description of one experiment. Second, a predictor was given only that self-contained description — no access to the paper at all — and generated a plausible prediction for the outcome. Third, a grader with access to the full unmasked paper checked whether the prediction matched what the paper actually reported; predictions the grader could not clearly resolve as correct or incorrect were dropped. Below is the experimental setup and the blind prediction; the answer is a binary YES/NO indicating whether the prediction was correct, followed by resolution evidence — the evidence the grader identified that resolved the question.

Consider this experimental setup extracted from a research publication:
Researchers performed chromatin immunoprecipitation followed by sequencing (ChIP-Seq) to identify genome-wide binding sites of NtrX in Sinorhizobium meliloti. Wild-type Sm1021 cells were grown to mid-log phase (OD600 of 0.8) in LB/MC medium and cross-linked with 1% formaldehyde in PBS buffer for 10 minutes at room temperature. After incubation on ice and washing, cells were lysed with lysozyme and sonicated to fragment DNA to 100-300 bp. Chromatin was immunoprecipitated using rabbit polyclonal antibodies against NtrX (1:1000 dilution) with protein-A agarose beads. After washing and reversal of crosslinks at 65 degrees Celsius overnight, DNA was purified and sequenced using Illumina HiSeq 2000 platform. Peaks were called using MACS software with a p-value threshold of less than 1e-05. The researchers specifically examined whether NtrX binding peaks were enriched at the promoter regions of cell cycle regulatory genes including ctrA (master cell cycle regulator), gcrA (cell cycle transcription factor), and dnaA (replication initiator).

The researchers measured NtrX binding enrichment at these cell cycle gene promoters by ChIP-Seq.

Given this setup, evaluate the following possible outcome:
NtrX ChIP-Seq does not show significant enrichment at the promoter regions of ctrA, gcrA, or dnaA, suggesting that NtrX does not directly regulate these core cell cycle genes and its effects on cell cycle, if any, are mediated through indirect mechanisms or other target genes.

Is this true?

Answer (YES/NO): NO